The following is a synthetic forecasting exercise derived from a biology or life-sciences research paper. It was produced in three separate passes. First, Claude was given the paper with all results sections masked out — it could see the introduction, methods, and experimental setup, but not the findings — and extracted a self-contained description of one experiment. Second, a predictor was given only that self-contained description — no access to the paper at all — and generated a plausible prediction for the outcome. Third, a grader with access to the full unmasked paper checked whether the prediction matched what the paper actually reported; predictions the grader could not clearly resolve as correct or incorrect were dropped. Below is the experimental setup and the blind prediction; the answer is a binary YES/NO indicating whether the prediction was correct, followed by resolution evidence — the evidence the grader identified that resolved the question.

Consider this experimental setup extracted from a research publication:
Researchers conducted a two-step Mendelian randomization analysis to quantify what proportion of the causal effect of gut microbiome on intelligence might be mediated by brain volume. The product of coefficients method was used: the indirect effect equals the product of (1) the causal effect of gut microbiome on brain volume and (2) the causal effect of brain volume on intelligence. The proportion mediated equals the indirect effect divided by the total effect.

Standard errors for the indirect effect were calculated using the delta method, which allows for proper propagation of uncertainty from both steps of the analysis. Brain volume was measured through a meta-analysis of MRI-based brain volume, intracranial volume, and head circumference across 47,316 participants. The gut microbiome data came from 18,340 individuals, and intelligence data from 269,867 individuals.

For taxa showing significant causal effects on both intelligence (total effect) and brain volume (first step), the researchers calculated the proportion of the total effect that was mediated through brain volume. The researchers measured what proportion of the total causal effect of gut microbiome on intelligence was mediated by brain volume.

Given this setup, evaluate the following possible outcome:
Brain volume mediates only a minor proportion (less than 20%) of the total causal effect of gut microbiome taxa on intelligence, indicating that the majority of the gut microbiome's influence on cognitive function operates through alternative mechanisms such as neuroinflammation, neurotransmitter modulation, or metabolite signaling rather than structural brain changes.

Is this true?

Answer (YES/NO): NO